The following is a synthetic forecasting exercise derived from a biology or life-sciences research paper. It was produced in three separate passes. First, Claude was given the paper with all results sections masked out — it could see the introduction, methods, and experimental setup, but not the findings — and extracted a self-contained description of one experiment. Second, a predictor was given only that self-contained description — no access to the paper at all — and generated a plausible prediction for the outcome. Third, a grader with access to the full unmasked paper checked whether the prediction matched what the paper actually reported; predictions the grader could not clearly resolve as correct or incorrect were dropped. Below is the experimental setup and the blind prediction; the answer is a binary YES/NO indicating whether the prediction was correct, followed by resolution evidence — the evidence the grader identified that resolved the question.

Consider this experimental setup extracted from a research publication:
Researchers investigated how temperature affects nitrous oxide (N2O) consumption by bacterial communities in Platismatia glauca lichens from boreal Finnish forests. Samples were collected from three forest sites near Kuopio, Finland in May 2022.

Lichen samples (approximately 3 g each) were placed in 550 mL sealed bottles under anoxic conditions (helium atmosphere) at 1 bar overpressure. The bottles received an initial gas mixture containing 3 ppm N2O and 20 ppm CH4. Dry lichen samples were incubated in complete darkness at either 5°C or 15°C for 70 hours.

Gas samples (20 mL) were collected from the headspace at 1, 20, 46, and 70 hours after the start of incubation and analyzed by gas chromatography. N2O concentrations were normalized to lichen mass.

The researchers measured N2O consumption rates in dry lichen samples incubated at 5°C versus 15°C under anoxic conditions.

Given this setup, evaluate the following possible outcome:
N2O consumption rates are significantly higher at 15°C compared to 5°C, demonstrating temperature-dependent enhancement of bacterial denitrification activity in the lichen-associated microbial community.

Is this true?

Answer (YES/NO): NO